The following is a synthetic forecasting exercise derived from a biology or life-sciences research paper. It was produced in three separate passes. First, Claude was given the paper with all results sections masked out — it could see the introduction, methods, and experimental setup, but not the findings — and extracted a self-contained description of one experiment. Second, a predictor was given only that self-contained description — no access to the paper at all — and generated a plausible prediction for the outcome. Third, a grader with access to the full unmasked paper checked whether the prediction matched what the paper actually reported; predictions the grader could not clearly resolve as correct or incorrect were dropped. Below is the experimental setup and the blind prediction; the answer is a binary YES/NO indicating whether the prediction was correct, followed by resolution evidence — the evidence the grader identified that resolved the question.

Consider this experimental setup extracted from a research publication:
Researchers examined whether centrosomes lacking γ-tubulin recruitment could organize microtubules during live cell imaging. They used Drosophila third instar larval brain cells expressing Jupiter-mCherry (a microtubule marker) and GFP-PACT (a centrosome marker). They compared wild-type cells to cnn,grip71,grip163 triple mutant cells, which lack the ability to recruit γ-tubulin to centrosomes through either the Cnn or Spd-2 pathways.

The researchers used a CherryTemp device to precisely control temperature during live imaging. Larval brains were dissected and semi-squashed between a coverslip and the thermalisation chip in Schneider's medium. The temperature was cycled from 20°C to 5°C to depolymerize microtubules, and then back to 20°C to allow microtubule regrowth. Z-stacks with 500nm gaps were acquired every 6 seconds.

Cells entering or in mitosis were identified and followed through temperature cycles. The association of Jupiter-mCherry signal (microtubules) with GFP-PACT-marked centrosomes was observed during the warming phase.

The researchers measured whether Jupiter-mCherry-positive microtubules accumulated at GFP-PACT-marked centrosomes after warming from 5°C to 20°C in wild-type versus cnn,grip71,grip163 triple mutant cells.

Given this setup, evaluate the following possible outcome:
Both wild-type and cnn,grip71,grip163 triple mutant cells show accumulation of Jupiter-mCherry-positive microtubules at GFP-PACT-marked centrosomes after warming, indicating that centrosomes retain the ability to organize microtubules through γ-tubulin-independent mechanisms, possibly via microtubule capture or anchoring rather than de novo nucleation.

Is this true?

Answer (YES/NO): NO